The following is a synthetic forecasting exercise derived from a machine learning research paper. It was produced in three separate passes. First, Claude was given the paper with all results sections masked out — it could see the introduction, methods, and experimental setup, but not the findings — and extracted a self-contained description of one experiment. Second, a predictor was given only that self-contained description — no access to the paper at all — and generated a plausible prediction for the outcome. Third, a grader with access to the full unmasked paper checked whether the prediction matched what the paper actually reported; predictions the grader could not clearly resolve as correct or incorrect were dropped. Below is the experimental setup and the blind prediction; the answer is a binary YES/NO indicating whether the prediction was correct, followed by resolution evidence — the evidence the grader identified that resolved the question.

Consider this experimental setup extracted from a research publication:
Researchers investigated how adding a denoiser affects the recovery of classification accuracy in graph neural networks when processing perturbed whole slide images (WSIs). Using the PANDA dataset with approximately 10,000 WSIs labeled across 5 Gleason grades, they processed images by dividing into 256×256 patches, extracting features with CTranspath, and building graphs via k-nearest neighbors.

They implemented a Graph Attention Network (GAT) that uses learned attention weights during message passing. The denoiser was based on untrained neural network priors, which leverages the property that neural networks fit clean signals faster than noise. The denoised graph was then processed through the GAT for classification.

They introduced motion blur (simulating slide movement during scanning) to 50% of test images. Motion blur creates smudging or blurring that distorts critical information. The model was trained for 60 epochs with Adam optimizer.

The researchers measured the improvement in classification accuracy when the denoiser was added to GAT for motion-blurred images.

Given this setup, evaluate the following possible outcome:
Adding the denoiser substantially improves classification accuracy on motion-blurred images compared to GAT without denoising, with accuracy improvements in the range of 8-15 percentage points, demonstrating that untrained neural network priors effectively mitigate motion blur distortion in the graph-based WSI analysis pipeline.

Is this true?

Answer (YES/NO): NO